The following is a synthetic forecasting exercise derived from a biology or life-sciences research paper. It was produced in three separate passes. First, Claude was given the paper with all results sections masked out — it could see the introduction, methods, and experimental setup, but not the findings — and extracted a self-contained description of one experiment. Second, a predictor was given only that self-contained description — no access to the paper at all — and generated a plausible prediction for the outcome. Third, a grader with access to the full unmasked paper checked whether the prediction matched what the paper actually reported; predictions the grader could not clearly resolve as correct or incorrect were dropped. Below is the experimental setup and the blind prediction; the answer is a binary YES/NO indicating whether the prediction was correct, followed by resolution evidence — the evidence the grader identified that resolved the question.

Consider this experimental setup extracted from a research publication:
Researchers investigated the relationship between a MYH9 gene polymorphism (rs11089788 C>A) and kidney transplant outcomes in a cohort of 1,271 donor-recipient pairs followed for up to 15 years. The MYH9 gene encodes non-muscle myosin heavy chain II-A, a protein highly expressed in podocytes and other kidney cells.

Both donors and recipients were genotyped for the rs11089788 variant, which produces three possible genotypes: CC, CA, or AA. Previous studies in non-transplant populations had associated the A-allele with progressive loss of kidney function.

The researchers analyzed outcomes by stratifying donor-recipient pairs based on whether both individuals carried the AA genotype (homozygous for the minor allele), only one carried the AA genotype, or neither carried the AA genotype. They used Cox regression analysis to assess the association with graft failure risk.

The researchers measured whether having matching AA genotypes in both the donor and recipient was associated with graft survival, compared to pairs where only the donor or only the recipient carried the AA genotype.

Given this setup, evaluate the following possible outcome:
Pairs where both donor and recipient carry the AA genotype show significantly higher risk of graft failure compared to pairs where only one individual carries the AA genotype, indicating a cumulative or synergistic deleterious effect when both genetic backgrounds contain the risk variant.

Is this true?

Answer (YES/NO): YES